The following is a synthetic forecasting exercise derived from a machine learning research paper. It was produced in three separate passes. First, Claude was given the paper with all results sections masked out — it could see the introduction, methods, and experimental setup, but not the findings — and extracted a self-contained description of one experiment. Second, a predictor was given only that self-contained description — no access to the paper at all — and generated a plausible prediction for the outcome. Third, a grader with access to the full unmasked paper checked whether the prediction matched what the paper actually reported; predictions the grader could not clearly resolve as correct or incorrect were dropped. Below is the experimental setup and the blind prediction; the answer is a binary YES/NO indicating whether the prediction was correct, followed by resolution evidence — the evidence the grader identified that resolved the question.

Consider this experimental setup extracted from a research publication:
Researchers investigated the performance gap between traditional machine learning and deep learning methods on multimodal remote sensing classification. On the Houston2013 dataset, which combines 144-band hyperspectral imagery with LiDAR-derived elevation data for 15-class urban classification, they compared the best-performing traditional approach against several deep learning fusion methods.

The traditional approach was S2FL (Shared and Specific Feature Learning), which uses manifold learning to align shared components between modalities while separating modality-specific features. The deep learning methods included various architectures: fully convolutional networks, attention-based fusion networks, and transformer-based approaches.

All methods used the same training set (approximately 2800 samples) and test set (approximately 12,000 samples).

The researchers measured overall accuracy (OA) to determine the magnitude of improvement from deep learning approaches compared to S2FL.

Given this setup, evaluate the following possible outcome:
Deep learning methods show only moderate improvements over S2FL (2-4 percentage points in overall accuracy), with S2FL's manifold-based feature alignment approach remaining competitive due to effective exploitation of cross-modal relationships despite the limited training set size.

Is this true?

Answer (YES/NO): NO